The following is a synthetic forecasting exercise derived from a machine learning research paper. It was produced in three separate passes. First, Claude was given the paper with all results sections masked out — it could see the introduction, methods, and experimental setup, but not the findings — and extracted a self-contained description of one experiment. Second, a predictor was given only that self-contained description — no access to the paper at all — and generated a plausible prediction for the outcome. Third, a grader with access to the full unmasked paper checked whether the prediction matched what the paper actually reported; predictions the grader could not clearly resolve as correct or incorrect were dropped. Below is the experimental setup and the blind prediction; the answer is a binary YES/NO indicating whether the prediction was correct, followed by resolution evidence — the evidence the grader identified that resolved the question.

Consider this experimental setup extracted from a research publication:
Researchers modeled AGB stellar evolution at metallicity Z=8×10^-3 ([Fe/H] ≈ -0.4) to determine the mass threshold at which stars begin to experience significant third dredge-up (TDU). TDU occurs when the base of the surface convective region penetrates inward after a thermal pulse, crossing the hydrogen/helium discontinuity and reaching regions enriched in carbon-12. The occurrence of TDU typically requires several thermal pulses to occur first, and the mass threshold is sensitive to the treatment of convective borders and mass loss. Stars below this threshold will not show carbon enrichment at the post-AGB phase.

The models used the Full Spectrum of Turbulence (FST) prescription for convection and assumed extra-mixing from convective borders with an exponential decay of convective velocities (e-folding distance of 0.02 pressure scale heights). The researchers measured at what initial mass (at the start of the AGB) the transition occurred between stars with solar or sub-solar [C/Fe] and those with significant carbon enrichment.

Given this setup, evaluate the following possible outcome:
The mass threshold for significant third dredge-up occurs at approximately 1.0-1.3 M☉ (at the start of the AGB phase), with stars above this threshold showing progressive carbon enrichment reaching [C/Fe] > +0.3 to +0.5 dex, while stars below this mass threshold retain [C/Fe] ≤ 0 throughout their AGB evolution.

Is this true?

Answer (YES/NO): NO